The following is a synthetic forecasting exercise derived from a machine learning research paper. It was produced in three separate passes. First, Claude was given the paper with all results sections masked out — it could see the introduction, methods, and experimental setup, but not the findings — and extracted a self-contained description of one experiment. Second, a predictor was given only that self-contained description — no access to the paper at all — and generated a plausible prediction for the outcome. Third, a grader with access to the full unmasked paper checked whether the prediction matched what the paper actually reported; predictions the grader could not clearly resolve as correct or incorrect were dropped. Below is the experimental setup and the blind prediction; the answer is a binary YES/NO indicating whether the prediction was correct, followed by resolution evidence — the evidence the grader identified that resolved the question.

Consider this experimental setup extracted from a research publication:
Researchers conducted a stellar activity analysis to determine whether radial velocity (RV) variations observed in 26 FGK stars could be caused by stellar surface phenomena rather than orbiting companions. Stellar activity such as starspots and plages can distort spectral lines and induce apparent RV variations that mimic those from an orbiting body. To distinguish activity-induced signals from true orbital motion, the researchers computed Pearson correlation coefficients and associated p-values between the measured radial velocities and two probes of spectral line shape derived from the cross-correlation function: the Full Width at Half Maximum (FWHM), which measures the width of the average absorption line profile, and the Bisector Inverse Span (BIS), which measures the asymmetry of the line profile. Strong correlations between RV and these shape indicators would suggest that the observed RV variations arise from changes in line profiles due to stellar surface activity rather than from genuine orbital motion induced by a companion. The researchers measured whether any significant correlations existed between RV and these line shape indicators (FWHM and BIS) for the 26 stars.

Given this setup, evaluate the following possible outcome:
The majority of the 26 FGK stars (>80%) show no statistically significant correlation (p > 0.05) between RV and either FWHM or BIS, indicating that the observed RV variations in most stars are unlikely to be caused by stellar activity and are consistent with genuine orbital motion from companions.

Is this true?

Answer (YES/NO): YES